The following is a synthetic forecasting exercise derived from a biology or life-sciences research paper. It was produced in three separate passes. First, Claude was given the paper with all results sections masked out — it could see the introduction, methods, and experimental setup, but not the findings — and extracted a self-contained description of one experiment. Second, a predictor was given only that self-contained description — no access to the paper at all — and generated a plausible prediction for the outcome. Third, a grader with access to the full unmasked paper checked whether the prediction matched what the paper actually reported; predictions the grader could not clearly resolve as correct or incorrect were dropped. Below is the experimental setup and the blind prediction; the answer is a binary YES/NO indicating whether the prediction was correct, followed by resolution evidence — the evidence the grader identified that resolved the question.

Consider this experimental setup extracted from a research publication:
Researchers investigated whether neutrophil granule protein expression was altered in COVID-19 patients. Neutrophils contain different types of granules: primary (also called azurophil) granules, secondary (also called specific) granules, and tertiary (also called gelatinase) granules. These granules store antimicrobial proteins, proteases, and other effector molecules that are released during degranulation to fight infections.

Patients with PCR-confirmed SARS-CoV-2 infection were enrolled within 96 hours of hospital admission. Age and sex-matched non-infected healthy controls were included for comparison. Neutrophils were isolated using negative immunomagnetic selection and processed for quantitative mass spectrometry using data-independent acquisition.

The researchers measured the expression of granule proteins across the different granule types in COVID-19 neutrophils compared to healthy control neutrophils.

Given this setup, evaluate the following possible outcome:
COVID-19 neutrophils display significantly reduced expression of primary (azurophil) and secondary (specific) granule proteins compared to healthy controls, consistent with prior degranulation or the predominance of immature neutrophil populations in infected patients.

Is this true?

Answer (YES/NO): NO